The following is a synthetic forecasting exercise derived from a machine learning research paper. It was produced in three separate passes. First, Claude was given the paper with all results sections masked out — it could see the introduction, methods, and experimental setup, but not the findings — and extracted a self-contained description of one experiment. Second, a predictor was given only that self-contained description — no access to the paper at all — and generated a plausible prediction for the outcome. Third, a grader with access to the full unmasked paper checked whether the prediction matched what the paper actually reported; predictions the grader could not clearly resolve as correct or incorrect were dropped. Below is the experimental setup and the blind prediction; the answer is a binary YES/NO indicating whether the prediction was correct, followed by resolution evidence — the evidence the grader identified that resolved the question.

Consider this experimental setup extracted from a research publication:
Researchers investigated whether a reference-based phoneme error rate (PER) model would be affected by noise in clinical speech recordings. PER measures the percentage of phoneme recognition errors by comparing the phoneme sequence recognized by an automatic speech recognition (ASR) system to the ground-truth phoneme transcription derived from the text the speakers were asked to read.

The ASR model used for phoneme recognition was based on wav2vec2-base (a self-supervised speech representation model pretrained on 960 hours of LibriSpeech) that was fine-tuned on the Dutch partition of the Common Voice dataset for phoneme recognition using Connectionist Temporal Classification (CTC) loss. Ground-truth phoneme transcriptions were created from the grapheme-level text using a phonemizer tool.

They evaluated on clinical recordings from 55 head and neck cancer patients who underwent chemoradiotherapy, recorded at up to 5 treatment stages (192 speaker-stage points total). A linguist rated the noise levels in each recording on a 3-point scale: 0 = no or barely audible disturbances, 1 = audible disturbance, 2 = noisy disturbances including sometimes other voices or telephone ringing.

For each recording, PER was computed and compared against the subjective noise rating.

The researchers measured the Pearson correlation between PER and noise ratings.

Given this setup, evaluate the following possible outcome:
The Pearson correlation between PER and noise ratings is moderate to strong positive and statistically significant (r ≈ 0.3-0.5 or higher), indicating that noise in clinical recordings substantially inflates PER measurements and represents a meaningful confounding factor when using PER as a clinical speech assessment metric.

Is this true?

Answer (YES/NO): NO